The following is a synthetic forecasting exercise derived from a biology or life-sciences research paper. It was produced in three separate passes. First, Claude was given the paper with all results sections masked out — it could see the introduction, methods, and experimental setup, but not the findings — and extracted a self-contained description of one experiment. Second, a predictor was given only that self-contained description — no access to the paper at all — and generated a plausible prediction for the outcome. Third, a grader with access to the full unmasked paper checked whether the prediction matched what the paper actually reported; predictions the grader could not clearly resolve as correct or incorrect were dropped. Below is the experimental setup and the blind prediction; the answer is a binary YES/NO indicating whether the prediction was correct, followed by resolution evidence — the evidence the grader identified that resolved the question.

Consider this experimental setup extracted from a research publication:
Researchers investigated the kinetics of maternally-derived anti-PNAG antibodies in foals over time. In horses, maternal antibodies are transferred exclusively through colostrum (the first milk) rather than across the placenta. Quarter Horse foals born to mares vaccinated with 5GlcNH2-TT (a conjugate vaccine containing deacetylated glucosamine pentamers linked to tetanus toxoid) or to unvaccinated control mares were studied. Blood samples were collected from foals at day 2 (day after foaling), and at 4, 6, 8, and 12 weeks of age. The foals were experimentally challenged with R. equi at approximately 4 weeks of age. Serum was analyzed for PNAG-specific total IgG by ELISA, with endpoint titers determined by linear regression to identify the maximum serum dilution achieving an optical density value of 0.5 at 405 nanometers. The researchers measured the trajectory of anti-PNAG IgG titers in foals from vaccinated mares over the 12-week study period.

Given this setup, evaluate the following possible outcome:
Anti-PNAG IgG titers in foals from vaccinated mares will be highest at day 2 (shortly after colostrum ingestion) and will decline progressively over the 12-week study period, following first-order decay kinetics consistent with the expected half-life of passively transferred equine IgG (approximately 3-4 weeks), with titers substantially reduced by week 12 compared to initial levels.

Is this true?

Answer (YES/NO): YES